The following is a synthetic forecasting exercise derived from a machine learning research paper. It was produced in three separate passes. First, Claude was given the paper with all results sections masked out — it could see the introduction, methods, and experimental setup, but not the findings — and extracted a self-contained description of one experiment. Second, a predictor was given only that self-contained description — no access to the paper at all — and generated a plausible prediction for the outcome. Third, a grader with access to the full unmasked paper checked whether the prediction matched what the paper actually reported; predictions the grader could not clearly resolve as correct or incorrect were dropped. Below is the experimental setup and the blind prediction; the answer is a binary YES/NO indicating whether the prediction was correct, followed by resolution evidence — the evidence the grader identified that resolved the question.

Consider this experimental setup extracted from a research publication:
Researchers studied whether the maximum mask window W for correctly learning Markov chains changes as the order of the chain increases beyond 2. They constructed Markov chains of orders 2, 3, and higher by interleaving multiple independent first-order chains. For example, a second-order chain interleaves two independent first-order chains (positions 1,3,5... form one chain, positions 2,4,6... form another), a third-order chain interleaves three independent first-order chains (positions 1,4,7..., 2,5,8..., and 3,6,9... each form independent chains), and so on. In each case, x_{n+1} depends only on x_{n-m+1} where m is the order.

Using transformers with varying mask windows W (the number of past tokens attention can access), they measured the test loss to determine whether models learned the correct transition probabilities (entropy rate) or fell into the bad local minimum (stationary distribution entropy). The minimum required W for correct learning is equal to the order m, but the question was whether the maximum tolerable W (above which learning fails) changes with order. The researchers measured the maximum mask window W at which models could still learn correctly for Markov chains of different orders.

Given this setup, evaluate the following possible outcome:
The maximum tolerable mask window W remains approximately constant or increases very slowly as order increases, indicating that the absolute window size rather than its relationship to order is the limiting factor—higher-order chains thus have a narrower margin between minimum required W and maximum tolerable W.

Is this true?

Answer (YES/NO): YES